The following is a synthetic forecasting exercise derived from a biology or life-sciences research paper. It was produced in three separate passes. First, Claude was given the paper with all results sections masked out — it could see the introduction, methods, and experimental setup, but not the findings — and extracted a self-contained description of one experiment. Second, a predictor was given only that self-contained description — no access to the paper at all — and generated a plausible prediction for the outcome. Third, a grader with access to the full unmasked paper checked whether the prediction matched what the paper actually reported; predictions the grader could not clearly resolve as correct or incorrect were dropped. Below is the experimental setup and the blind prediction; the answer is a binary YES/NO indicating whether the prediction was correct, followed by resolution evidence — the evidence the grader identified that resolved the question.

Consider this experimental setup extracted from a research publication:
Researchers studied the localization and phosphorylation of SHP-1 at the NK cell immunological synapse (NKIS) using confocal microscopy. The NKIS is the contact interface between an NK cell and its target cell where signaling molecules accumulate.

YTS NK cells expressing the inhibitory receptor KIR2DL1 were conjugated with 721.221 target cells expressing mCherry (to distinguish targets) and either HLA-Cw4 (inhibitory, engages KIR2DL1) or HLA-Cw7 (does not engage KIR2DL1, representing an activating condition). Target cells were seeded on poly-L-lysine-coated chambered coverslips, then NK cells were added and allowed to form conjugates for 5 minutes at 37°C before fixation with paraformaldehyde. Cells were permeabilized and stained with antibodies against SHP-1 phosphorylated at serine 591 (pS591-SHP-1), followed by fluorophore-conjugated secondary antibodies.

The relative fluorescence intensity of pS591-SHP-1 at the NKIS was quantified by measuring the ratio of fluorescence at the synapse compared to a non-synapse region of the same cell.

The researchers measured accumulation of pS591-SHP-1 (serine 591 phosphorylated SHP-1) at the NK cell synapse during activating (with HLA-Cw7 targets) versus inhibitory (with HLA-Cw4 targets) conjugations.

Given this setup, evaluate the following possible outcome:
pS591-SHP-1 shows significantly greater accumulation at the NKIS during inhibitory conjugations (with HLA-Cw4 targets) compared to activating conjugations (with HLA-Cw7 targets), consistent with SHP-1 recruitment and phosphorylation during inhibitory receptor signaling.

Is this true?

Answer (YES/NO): NO